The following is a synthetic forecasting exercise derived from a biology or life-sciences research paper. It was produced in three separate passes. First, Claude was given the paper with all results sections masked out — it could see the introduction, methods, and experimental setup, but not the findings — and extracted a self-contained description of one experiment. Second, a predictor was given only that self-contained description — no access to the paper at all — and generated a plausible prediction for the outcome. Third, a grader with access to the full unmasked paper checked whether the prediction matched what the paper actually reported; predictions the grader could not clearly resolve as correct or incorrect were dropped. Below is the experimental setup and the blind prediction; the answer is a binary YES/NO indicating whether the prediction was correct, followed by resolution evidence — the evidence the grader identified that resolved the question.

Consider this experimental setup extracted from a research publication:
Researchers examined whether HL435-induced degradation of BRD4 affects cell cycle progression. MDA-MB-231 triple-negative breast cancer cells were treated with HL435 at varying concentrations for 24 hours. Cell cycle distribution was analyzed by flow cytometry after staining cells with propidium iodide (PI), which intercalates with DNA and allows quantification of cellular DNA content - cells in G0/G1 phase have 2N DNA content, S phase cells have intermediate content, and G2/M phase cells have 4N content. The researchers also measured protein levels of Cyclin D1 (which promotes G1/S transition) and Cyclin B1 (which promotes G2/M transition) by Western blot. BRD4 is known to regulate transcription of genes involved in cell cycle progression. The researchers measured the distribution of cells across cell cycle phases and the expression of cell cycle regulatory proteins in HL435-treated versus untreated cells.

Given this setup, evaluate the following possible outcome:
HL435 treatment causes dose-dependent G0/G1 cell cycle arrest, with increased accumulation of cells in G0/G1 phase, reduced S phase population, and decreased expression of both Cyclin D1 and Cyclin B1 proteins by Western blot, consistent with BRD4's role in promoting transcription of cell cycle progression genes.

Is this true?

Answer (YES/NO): NO